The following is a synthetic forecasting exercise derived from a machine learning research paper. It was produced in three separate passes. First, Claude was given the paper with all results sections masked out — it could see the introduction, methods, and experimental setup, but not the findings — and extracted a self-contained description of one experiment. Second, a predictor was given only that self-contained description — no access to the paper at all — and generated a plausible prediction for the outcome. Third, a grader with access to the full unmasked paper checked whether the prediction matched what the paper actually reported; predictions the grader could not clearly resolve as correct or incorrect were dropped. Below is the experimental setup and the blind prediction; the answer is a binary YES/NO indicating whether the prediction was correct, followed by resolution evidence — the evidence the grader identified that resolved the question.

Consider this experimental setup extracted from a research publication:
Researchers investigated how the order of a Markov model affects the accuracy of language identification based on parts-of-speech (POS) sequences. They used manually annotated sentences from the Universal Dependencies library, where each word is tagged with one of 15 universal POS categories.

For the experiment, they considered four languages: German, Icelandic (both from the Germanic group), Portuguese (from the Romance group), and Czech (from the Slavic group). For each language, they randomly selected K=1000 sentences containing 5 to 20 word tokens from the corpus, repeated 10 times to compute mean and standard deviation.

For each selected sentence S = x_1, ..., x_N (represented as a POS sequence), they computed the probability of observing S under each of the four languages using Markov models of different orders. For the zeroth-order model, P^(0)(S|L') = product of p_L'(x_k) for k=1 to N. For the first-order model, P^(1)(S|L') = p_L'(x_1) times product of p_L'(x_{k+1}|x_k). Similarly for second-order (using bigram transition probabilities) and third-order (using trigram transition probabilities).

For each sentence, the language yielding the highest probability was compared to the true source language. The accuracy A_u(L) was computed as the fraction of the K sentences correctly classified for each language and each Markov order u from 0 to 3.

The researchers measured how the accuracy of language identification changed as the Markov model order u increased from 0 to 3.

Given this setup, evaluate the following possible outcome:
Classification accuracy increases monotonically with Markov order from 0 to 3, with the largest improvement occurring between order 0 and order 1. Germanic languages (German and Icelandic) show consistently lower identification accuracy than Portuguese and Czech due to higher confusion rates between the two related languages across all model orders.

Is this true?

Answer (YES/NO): NO